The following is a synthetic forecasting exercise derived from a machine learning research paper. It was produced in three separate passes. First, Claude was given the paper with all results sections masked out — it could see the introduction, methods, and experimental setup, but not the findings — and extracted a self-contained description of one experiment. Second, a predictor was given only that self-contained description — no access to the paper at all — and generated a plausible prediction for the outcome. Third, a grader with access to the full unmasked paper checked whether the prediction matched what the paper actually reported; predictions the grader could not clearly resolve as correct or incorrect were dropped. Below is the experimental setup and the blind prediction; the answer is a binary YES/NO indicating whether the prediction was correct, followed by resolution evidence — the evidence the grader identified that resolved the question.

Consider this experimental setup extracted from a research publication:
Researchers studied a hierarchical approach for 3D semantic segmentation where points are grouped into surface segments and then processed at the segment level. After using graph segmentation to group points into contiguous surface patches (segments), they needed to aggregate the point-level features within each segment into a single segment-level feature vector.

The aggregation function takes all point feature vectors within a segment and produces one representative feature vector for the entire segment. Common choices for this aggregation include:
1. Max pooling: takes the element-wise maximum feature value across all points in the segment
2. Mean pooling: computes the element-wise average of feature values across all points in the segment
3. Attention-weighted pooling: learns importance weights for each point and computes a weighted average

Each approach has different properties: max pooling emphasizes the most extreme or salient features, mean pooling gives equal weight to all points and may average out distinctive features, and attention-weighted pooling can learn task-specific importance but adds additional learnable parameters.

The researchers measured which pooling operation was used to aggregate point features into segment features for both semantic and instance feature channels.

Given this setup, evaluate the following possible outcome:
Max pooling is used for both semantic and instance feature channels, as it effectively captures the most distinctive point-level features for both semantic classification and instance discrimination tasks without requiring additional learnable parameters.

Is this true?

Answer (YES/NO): NO